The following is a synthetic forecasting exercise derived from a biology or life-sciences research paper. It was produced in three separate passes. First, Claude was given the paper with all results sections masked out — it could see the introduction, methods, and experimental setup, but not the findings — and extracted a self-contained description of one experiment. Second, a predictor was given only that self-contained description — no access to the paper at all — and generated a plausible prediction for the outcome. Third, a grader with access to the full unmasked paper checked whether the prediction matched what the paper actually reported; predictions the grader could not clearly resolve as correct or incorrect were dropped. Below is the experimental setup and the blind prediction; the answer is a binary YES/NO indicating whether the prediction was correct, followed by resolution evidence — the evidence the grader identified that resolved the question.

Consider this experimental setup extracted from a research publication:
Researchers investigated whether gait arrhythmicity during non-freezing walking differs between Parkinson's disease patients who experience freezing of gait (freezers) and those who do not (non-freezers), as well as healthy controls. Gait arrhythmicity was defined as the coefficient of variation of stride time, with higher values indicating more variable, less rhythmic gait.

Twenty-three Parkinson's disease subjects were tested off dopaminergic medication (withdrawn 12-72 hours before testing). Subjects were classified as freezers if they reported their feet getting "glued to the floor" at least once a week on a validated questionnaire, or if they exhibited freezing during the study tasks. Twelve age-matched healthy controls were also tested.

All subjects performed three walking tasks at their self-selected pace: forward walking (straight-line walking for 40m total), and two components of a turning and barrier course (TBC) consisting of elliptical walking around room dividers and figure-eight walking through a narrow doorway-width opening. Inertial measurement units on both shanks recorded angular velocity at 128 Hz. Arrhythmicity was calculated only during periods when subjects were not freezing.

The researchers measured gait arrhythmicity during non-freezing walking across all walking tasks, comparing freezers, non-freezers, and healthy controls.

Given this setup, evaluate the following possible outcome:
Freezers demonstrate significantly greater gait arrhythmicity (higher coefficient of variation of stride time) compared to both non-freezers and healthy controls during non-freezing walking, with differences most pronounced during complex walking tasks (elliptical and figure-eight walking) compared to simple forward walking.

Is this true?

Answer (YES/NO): YES